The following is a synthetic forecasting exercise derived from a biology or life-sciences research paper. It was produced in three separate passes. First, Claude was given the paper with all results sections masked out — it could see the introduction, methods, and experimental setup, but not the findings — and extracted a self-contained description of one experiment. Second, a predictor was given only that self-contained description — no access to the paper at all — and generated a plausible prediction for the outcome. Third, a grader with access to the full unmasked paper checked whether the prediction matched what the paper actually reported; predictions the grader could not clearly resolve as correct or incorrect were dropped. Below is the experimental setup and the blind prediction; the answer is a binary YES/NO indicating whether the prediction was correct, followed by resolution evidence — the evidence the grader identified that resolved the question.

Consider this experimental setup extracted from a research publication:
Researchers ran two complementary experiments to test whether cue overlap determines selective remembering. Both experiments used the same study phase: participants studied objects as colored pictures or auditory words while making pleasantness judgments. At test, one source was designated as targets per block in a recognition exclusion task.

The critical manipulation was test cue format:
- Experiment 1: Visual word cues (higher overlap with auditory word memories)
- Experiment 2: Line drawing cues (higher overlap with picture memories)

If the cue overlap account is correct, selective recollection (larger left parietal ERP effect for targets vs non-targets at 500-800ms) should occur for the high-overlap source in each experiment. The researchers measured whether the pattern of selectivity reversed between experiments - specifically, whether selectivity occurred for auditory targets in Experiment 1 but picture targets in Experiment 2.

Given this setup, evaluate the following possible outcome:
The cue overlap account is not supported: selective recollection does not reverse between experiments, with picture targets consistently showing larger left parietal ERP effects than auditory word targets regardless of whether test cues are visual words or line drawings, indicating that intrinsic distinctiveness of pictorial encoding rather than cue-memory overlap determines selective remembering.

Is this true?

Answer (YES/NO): NO